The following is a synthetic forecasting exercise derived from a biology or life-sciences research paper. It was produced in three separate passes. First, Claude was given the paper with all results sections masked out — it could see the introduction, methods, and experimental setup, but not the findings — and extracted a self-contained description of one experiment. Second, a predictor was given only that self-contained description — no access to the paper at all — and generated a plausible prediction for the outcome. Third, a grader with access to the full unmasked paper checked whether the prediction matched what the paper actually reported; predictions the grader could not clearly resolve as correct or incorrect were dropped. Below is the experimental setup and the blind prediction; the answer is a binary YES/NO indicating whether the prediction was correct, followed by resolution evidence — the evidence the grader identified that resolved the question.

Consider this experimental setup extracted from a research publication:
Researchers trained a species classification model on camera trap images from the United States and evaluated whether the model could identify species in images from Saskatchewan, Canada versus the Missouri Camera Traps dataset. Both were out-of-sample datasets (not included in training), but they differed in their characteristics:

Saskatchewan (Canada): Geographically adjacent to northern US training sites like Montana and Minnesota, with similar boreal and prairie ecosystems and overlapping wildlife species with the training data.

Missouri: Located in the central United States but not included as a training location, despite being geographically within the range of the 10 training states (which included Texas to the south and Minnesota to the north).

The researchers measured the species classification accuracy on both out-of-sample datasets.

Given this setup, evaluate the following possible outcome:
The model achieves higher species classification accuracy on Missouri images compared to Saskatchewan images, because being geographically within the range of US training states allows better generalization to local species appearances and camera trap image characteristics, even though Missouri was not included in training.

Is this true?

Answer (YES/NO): NO